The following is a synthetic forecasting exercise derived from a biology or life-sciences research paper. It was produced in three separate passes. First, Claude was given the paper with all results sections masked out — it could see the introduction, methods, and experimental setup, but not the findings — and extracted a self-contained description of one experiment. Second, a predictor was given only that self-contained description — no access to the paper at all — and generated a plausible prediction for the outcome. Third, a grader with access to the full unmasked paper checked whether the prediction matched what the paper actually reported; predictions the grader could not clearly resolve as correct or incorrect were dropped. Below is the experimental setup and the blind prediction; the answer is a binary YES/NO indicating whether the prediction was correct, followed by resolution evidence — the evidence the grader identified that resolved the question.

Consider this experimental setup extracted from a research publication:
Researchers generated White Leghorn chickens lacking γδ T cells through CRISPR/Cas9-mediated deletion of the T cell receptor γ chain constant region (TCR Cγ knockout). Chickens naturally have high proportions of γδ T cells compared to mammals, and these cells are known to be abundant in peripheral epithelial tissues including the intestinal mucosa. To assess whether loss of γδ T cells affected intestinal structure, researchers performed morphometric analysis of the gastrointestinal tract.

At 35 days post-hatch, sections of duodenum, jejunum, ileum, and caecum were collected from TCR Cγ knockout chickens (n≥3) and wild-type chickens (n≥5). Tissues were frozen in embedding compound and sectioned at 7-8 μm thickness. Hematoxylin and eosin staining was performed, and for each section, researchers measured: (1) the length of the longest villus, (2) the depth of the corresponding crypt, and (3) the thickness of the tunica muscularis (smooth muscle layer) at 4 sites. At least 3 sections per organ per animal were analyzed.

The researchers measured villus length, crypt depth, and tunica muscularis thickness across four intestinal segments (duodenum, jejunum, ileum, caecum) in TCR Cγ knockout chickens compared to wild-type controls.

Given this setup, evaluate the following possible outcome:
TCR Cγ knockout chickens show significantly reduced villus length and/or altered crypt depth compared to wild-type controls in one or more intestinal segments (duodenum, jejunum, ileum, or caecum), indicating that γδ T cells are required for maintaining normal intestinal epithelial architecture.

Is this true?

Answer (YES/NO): NO